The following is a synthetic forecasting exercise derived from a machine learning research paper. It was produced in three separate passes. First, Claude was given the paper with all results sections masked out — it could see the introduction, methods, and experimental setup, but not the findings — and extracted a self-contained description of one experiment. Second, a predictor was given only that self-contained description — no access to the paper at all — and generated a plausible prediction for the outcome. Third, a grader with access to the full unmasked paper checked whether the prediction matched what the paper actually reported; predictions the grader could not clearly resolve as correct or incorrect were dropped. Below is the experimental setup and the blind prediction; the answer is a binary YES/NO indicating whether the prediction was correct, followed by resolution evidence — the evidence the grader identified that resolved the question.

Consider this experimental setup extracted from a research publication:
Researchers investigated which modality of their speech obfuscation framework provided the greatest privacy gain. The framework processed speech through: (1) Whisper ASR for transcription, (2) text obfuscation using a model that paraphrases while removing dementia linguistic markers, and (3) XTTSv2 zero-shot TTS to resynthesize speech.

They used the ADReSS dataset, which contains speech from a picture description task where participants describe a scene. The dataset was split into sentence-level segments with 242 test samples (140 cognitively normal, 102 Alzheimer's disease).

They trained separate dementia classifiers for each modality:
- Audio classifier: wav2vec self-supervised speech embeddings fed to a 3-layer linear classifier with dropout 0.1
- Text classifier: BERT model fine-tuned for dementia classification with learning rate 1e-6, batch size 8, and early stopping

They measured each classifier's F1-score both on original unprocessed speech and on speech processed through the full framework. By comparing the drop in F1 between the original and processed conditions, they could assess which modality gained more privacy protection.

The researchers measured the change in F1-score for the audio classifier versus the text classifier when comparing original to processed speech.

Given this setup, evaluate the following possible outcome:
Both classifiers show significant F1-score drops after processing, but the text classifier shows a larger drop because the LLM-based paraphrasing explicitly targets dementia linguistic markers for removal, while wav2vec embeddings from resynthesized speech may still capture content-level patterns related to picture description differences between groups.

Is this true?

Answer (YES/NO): YES